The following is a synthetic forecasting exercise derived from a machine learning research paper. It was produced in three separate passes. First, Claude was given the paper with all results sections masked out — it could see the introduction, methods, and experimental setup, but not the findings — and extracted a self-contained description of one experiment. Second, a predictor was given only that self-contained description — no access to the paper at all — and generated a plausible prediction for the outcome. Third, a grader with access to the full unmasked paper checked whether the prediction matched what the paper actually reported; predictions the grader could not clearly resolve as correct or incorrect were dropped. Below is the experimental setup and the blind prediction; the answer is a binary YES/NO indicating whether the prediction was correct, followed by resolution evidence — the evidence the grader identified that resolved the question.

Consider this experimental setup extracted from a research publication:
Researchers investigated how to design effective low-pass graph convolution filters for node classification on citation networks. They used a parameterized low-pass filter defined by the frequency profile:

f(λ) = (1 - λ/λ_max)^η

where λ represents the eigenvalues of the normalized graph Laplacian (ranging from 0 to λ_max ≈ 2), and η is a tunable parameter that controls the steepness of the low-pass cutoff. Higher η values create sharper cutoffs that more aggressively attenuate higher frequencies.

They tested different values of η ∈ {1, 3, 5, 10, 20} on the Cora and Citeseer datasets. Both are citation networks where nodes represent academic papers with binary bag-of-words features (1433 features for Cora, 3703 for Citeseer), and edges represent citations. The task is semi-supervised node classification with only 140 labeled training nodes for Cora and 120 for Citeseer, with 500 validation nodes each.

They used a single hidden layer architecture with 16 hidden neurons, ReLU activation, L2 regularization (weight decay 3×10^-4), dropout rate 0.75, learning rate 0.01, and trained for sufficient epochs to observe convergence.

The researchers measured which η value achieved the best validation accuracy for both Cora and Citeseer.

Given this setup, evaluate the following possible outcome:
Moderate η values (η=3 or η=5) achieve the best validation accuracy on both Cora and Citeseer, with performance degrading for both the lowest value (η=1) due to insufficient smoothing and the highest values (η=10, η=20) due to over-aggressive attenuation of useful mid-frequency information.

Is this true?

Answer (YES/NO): YES